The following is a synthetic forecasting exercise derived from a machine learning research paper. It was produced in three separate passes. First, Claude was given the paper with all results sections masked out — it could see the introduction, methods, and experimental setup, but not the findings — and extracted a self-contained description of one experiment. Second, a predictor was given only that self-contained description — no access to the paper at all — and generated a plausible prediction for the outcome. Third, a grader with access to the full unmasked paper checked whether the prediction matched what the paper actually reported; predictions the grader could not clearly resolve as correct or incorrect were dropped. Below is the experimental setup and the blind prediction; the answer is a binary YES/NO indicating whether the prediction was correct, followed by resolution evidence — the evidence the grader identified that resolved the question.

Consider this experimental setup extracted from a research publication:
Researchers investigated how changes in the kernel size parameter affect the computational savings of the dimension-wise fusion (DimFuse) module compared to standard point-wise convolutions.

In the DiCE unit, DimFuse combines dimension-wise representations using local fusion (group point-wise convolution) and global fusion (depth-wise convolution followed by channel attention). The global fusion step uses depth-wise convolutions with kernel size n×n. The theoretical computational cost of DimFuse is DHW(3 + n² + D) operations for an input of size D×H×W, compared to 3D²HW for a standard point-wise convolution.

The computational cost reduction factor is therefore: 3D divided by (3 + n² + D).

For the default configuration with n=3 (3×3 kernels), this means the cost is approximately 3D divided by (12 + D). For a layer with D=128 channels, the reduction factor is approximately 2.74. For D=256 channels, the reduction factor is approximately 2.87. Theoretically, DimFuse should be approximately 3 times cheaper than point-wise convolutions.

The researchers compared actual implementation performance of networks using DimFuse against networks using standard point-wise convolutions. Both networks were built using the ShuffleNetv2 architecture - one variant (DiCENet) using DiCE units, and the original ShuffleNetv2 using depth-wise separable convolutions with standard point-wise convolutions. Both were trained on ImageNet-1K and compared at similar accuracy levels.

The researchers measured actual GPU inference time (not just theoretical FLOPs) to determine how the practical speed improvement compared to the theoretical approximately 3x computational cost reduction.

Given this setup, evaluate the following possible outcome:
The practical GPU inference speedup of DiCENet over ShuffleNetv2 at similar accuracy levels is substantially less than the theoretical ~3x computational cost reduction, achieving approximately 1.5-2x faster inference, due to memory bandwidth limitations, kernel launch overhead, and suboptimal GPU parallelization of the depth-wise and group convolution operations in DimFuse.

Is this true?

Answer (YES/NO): YES